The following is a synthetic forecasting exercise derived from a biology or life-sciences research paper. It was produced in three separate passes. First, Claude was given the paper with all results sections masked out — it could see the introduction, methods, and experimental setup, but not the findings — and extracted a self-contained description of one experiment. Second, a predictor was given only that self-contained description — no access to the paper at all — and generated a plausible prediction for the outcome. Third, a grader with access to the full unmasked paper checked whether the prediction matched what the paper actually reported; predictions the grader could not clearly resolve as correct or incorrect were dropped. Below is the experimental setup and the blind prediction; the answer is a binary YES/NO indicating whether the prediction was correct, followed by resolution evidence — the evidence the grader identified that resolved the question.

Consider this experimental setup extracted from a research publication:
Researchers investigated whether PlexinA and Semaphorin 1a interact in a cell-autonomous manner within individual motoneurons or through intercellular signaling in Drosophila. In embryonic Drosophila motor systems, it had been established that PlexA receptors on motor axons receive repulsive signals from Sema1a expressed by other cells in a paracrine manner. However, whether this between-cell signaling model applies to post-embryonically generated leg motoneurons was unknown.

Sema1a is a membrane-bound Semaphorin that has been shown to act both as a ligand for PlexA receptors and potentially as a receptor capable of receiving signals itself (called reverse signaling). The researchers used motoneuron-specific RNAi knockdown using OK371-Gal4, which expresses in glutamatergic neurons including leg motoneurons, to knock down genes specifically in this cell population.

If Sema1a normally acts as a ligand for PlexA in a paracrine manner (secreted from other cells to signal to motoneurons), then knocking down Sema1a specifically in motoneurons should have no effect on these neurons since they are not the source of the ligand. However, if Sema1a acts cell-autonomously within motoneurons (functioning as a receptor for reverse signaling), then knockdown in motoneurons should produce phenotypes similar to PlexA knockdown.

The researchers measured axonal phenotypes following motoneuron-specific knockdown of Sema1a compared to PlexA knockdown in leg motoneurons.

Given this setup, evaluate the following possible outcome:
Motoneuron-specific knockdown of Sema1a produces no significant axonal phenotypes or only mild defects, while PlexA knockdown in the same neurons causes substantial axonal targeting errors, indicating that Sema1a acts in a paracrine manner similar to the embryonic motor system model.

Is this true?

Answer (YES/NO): NO